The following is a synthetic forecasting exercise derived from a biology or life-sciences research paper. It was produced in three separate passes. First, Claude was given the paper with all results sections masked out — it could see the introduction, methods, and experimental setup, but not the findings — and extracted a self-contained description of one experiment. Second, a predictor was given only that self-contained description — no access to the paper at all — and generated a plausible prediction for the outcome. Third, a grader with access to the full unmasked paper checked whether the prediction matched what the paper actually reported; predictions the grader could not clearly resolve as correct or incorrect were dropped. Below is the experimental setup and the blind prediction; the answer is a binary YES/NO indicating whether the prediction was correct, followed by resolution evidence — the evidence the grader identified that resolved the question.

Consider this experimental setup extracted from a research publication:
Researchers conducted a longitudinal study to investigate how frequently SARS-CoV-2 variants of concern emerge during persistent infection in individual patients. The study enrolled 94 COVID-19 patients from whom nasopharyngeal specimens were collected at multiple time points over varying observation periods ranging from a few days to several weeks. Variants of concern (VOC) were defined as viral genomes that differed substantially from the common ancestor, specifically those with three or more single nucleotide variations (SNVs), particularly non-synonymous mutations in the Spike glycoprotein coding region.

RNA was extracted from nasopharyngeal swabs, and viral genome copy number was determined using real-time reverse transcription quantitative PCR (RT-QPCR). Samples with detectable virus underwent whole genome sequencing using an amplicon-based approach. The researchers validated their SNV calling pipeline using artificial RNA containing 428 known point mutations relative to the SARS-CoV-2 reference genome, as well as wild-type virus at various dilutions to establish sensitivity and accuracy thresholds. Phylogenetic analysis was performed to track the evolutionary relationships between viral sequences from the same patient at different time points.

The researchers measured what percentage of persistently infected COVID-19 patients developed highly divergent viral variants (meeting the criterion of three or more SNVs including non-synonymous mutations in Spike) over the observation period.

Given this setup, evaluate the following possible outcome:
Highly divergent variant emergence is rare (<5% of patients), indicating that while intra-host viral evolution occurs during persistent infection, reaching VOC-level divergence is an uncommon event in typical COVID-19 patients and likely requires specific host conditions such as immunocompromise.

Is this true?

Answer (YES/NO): YES